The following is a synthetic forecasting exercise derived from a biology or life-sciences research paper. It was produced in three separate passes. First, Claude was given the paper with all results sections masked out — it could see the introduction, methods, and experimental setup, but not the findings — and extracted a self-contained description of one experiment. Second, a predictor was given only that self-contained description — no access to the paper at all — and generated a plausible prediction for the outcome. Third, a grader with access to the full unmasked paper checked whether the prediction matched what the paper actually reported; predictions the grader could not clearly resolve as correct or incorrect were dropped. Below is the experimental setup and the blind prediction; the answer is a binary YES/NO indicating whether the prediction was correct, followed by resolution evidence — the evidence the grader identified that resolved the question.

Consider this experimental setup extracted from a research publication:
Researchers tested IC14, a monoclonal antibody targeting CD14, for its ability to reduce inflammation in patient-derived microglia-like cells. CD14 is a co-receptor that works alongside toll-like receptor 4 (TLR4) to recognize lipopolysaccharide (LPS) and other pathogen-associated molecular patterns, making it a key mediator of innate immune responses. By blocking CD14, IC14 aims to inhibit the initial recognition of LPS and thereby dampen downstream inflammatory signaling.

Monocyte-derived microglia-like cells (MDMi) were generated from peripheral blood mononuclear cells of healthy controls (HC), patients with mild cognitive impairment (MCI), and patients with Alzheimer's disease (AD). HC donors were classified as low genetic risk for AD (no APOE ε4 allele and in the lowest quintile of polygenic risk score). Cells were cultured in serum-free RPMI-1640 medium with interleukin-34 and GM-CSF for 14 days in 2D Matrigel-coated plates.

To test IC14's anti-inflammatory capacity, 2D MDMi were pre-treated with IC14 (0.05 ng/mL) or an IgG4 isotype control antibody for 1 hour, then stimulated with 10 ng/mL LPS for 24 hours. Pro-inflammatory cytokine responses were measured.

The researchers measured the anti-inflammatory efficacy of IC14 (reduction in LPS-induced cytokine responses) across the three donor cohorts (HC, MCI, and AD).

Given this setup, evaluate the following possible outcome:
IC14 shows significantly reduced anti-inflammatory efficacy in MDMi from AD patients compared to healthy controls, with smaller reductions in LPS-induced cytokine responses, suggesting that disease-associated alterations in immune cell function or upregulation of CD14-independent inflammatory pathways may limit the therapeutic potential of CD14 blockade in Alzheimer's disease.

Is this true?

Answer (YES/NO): NO